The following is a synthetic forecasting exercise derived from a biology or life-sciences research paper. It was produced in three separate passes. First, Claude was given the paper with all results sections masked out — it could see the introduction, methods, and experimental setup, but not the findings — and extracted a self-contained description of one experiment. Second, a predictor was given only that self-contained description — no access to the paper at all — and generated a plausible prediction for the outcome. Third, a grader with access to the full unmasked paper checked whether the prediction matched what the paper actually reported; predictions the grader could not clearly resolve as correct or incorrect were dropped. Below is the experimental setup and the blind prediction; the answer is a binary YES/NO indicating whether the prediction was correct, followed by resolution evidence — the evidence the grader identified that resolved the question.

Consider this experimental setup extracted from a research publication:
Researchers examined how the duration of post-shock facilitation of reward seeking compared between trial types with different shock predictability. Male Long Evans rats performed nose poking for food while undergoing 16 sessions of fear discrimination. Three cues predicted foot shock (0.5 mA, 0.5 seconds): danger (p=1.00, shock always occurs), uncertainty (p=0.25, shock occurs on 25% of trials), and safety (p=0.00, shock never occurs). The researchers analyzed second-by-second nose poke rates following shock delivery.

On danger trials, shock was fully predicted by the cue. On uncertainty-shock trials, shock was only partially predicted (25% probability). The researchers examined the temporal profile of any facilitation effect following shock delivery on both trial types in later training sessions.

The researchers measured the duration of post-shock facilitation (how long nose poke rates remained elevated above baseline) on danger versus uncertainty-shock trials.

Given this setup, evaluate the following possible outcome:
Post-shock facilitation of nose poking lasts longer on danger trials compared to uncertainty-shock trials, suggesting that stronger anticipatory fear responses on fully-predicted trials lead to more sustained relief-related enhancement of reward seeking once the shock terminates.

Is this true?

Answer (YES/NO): NO